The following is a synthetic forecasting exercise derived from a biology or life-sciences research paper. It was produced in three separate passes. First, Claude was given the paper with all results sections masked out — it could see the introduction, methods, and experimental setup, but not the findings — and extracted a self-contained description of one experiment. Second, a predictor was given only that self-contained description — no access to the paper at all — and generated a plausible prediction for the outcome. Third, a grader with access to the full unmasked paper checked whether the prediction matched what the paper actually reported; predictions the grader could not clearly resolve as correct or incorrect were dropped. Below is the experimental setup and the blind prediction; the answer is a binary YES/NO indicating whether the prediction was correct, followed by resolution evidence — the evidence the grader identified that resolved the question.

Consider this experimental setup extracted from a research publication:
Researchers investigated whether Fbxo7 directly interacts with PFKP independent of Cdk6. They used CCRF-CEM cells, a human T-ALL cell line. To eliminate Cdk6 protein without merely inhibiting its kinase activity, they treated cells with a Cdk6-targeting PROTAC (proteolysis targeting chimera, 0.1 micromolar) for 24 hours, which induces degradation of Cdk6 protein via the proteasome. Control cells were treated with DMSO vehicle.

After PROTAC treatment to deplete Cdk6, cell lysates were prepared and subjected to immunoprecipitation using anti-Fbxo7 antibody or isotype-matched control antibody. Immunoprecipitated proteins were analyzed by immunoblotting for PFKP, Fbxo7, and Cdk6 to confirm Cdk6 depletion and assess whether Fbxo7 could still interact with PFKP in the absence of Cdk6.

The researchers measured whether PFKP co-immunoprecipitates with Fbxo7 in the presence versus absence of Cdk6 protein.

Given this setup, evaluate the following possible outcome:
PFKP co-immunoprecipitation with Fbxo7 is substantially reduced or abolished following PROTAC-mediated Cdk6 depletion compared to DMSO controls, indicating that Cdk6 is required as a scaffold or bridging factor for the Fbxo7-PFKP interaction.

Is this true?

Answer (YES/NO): NO